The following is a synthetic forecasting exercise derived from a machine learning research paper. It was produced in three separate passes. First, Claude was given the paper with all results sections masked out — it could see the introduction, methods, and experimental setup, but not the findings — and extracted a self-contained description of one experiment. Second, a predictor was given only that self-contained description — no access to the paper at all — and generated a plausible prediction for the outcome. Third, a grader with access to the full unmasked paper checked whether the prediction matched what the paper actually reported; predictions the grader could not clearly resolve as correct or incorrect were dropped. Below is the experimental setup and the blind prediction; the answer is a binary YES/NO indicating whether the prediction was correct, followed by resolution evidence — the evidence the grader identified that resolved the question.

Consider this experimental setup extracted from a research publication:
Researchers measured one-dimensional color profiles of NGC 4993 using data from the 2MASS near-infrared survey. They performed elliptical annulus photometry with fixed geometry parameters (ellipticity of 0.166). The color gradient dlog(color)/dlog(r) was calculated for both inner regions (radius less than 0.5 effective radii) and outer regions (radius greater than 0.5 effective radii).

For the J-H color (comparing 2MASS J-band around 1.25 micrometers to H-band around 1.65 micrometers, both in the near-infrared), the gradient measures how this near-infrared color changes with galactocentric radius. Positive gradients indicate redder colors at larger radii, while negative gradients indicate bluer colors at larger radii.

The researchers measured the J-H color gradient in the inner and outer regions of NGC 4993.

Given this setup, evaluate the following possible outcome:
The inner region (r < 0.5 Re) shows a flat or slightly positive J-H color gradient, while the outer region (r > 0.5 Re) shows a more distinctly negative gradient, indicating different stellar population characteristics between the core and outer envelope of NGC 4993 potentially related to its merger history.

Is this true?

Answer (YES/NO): YES